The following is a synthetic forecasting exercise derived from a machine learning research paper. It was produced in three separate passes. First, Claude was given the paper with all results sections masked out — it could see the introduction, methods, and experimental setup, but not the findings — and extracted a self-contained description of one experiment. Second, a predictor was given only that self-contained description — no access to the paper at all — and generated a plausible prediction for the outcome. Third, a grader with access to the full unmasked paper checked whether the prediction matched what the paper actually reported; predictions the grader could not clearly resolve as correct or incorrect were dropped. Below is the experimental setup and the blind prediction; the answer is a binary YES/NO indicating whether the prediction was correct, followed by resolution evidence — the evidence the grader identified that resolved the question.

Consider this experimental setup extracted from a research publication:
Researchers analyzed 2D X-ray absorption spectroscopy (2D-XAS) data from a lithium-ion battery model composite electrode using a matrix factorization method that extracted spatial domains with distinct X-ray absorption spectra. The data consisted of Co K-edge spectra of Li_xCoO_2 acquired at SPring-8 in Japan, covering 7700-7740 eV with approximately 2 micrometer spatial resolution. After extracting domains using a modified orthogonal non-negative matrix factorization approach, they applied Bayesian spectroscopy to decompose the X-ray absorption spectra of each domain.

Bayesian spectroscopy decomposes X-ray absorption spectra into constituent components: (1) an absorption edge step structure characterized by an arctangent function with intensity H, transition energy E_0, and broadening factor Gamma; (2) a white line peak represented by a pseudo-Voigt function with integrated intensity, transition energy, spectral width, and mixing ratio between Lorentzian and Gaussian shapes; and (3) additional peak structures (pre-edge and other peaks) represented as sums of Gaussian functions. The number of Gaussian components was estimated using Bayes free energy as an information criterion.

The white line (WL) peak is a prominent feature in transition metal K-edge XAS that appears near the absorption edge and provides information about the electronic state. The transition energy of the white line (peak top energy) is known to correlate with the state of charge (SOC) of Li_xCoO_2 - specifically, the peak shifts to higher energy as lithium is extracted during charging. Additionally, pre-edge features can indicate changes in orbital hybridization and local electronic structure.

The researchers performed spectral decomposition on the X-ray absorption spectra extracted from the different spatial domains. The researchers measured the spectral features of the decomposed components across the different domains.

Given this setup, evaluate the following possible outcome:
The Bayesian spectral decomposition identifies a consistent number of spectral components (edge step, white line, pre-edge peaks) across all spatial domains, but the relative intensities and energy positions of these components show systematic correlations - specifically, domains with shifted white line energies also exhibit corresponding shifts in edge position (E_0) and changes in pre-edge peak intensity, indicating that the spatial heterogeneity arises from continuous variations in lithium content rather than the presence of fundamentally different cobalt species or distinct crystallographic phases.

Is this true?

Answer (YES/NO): NO